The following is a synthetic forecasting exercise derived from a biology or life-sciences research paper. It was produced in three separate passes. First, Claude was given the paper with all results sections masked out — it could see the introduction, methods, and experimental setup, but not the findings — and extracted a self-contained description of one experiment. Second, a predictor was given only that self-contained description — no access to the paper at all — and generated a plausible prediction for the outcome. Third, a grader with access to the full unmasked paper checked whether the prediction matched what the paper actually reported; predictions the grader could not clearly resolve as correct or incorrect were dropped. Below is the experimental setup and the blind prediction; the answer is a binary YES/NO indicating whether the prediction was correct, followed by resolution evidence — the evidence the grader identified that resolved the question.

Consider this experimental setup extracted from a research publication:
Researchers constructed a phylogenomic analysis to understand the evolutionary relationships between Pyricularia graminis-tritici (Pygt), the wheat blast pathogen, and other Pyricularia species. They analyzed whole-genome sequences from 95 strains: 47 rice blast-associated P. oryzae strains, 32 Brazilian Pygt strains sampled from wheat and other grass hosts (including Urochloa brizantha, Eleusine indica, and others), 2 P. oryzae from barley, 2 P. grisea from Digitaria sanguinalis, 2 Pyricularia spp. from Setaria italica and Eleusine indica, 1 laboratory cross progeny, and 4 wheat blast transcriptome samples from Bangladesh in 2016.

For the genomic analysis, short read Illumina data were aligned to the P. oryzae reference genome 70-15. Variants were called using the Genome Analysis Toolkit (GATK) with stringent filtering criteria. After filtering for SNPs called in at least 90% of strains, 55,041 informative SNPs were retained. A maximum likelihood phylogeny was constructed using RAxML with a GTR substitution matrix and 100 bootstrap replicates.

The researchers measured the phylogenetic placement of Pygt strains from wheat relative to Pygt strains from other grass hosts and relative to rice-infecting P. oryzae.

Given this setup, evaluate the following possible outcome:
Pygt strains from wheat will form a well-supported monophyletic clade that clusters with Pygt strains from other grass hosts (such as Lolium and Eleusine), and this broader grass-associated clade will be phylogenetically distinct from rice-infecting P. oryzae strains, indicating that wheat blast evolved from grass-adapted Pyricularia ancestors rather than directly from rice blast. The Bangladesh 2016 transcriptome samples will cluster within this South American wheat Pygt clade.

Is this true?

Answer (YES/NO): NO